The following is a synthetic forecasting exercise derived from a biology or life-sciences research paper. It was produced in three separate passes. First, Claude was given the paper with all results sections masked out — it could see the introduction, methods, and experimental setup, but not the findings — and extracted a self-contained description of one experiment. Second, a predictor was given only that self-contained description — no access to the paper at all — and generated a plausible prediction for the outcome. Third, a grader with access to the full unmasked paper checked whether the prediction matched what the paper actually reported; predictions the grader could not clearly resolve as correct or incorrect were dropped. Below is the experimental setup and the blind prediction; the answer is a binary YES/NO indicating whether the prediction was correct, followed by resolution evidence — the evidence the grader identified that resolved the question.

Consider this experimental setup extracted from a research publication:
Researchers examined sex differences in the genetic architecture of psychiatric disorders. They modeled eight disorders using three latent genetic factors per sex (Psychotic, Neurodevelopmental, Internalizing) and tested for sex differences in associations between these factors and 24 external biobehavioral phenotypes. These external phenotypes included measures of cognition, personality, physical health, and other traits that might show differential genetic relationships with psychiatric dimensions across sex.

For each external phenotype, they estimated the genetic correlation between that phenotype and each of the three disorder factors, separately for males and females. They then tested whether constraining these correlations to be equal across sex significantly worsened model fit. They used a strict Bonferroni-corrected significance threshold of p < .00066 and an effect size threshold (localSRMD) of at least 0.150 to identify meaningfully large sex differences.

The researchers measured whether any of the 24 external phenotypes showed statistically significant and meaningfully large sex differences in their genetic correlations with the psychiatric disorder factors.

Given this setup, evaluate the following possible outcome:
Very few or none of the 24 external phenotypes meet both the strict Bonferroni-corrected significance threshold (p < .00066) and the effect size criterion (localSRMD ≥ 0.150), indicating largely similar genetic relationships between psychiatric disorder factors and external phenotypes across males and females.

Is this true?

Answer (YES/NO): YES